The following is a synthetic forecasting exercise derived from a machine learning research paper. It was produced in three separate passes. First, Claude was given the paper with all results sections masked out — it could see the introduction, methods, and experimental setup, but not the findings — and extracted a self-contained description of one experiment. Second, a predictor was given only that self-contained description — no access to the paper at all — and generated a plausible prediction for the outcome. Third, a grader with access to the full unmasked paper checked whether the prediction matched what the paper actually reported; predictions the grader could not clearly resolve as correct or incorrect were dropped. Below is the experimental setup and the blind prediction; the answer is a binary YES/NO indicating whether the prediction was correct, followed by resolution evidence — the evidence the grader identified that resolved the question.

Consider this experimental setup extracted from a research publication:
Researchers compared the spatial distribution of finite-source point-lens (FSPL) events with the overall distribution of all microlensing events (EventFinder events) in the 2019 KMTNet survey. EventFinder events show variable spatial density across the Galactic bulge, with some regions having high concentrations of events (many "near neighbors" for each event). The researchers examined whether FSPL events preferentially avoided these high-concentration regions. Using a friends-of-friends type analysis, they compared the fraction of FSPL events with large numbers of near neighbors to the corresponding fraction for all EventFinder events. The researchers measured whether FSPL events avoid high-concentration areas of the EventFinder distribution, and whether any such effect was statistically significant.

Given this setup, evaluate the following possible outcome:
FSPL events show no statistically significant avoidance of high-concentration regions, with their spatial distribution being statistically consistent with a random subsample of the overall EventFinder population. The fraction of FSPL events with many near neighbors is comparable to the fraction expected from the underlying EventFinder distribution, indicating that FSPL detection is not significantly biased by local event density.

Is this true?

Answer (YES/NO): YES